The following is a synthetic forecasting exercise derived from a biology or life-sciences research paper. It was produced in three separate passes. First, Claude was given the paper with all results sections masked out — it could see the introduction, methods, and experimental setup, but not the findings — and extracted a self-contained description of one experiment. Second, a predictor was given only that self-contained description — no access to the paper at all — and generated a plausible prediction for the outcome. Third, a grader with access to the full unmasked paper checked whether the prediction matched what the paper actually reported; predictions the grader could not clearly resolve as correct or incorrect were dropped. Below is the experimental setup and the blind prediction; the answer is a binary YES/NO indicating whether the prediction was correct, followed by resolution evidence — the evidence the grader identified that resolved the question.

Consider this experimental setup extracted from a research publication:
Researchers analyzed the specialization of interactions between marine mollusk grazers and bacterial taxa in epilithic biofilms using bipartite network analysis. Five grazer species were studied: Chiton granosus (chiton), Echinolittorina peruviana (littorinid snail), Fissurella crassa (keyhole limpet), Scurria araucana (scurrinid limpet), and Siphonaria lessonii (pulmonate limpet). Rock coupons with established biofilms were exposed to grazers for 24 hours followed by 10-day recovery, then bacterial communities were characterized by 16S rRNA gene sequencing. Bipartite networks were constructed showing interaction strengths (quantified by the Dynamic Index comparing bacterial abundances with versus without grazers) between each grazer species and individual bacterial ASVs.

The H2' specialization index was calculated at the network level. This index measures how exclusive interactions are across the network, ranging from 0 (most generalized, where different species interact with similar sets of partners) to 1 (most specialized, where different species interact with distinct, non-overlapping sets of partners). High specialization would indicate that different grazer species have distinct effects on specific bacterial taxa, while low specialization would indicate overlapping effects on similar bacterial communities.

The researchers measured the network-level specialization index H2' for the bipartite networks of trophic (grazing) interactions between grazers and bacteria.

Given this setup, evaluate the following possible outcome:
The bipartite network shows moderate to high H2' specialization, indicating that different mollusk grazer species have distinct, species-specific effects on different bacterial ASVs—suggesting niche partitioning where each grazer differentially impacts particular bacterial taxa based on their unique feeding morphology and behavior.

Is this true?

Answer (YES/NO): NO